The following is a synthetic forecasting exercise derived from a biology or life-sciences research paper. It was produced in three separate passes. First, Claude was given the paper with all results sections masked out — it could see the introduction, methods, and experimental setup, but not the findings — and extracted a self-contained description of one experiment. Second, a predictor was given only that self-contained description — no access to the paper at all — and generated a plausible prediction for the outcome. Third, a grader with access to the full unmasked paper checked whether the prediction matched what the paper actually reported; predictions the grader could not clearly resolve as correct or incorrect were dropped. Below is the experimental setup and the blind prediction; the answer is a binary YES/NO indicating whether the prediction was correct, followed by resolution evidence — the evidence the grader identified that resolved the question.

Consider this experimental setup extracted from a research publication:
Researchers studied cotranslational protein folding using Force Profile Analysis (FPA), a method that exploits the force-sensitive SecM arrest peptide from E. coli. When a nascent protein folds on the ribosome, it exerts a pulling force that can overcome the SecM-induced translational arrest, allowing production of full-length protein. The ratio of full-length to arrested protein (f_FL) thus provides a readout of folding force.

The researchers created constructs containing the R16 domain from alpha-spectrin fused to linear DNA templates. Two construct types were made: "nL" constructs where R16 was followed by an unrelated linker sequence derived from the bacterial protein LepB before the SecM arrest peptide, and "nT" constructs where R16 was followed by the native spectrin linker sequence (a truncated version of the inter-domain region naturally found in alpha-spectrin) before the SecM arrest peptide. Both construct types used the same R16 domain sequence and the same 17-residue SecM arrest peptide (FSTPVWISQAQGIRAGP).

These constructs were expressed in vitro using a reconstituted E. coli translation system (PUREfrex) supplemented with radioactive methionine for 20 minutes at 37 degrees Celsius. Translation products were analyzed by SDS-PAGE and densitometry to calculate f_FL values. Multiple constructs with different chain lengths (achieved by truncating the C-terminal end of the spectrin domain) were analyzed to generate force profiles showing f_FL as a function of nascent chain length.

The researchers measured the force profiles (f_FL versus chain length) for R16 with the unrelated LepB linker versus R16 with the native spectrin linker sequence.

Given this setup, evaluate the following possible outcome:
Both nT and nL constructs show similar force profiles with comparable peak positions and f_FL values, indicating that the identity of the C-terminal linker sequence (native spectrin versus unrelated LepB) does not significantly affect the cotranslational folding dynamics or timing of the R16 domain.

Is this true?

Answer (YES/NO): NO